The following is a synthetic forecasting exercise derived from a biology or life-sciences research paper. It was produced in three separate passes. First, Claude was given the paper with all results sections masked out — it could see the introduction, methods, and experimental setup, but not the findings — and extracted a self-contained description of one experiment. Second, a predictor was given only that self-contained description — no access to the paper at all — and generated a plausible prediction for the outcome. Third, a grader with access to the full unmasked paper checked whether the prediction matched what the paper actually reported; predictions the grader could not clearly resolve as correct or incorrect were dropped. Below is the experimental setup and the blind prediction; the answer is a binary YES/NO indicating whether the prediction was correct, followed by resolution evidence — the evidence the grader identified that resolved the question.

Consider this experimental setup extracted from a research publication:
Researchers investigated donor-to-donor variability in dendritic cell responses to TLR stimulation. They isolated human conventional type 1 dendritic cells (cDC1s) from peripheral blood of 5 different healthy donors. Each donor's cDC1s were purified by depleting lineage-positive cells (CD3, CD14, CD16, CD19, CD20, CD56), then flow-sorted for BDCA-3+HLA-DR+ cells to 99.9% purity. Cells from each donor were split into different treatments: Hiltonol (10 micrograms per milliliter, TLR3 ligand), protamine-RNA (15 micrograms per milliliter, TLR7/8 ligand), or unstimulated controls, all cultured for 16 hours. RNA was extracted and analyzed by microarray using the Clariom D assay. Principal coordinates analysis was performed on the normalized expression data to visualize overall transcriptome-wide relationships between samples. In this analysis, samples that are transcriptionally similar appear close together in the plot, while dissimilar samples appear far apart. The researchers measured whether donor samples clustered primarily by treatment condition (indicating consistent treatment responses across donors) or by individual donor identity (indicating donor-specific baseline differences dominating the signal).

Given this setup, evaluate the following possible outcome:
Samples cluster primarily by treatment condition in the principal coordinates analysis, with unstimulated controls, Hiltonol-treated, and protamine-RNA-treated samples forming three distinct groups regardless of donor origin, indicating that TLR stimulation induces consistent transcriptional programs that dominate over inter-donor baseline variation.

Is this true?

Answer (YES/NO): NO